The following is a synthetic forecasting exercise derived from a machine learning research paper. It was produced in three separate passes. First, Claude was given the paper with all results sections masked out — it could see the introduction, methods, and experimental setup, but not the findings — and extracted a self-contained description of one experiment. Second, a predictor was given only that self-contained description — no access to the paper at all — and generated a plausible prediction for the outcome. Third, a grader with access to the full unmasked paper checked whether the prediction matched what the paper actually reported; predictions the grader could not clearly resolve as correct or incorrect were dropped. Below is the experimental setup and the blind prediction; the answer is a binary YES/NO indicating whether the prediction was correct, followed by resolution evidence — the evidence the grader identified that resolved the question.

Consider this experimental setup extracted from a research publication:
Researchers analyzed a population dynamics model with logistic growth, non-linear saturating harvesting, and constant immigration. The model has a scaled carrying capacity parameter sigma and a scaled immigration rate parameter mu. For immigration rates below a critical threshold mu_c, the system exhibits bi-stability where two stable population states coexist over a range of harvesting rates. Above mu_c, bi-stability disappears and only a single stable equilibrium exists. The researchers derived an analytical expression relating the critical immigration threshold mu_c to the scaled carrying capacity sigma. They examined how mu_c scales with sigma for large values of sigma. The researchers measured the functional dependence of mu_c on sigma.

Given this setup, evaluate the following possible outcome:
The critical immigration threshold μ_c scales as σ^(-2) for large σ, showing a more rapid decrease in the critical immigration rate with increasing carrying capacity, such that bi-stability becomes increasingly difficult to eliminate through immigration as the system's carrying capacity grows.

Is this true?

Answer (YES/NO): NO